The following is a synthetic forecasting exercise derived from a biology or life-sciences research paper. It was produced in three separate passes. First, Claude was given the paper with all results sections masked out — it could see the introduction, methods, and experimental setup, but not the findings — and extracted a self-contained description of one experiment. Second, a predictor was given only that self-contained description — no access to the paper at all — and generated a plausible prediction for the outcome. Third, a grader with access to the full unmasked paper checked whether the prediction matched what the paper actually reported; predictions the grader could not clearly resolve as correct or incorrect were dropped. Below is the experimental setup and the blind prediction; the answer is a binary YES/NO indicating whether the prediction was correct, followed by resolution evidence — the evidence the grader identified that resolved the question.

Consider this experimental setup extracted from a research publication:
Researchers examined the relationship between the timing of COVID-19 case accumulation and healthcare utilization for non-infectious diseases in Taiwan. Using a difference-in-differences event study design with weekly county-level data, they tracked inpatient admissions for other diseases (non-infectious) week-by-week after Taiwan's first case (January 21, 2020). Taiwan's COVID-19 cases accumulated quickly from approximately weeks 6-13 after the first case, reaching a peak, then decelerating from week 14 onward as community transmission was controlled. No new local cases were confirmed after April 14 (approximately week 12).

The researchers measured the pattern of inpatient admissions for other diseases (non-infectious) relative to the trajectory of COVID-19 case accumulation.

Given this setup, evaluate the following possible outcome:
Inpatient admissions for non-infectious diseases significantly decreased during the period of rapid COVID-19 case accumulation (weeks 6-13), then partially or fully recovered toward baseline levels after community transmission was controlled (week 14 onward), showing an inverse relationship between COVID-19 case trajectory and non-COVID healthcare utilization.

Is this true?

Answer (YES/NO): YES